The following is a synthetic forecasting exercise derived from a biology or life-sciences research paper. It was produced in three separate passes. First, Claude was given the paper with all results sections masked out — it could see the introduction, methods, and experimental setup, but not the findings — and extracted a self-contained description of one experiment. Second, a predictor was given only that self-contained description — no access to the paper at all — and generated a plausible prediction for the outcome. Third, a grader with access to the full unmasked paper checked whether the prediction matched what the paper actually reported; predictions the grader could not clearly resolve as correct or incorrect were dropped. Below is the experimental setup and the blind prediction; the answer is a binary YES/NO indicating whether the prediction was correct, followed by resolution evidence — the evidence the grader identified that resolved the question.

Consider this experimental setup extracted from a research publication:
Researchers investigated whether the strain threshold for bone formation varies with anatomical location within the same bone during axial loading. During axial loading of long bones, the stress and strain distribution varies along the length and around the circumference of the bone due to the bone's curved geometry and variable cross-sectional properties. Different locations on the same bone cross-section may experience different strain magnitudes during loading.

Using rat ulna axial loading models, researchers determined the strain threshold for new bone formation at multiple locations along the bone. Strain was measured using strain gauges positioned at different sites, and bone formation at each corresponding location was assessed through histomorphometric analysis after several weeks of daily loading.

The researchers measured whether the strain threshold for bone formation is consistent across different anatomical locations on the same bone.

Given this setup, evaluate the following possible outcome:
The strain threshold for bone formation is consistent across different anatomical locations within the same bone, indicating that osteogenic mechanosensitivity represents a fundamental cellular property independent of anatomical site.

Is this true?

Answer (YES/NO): NO